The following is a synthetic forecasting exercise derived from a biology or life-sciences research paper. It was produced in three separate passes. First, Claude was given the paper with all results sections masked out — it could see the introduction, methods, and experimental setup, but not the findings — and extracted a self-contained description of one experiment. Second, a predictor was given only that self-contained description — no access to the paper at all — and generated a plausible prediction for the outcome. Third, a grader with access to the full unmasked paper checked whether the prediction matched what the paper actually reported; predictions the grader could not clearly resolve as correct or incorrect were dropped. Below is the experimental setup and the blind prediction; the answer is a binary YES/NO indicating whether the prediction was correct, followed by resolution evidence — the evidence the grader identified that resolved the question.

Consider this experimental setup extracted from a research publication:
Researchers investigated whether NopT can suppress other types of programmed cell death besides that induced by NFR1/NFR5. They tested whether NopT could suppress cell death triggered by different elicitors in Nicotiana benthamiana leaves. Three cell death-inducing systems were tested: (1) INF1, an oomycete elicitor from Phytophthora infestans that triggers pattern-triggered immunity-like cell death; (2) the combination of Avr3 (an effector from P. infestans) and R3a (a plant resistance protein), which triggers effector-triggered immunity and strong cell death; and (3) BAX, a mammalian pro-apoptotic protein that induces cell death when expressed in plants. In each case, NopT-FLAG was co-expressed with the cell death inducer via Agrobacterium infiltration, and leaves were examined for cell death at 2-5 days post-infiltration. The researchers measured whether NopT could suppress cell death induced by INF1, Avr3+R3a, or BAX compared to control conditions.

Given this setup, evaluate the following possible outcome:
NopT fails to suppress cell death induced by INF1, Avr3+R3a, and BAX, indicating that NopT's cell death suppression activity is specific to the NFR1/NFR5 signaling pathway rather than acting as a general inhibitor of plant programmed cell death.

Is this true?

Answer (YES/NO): YES